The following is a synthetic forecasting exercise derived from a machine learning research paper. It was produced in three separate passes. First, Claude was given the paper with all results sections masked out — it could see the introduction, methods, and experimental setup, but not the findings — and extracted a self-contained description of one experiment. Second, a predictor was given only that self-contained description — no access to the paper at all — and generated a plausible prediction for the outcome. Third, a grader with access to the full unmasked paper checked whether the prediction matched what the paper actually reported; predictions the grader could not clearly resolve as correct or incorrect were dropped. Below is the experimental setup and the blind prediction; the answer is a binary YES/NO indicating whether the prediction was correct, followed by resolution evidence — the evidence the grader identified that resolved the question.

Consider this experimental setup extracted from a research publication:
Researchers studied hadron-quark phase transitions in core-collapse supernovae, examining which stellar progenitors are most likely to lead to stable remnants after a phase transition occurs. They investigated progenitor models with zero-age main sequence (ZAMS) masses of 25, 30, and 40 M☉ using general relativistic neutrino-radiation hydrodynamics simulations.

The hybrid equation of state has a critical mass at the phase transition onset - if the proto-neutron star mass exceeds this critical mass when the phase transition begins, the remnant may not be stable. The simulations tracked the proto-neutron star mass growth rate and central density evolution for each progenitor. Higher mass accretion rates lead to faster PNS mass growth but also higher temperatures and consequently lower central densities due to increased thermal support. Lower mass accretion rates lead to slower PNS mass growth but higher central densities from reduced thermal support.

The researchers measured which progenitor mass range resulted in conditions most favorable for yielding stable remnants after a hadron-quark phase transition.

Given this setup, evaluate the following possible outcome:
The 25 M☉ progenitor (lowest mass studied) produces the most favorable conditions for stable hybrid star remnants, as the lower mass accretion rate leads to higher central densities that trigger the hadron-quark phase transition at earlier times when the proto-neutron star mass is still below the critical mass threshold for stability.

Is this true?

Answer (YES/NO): NO